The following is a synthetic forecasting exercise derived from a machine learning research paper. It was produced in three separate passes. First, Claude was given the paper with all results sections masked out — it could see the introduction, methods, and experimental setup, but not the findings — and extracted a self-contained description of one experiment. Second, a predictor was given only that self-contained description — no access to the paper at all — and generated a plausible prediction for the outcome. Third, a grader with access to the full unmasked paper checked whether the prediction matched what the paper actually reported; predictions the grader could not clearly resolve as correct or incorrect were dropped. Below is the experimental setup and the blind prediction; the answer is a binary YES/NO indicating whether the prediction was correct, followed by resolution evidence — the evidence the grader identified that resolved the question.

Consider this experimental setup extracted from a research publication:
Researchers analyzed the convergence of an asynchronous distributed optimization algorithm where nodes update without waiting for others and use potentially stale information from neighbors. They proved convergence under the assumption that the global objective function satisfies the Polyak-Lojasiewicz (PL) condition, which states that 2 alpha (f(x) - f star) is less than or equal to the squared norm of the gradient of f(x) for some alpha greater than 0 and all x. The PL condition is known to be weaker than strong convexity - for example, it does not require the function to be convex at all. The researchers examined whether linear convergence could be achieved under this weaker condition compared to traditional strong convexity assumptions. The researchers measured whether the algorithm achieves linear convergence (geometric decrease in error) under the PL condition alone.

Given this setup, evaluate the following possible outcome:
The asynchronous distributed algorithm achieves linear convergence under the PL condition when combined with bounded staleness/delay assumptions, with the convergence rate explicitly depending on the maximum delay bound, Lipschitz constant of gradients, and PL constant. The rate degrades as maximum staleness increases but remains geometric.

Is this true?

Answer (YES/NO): YES